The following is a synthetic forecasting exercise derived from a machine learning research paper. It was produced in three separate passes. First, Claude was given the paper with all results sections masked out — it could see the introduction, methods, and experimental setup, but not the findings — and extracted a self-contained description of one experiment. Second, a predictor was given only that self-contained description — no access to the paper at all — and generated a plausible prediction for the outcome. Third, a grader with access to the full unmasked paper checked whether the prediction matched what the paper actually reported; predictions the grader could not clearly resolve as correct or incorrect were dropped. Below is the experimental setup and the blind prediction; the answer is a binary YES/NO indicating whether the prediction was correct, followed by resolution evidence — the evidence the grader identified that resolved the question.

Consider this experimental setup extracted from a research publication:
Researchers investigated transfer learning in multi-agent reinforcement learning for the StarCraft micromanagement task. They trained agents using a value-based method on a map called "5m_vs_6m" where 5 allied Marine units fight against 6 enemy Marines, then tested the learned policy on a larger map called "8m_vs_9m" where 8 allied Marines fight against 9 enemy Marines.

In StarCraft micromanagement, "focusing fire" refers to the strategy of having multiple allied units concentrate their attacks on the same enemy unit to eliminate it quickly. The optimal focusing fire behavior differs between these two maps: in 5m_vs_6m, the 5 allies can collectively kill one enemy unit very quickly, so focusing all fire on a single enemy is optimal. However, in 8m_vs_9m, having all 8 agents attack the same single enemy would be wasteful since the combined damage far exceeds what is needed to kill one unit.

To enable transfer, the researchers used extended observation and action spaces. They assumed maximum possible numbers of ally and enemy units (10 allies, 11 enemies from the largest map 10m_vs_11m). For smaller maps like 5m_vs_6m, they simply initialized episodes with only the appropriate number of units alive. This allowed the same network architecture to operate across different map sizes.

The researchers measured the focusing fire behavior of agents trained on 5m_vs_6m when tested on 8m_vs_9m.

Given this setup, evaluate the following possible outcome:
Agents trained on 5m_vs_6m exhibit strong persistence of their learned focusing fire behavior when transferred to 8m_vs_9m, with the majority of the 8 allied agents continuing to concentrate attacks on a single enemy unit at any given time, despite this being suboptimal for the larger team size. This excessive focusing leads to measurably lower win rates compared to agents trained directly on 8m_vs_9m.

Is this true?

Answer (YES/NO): YES